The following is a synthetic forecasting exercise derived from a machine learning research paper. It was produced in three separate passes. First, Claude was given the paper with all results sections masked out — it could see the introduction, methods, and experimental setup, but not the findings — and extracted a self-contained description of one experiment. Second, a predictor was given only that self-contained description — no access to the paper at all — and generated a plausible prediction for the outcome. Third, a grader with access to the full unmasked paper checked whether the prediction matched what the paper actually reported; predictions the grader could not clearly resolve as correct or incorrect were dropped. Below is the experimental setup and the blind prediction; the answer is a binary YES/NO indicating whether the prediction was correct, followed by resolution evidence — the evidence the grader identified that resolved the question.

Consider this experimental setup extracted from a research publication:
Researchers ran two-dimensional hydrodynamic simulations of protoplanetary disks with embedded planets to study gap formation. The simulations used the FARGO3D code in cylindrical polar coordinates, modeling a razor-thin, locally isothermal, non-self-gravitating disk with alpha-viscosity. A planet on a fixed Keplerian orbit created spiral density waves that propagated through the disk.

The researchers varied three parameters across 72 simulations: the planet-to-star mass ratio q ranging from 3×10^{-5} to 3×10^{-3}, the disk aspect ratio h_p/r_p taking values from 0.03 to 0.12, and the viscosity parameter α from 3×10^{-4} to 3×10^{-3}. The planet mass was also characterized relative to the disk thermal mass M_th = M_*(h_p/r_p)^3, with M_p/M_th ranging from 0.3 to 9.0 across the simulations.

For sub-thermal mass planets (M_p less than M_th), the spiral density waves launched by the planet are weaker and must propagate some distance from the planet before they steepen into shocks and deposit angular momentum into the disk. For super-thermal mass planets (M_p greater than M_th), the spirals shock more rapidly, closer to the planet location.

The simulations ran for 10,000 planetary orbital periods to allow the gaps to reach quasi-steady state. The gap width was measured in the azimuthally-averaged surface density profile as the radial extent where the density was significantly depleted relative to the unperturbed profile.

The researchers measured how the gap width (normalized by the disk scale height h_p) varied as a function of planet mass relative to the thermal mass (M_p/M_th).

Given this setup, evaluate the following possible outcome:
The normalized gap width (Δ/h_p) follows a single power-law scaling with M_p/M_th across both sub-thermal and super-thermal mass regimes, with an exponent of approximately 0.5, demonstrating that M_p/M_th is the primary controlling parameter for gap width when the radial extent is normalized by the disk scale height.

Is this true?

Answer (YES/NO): NO